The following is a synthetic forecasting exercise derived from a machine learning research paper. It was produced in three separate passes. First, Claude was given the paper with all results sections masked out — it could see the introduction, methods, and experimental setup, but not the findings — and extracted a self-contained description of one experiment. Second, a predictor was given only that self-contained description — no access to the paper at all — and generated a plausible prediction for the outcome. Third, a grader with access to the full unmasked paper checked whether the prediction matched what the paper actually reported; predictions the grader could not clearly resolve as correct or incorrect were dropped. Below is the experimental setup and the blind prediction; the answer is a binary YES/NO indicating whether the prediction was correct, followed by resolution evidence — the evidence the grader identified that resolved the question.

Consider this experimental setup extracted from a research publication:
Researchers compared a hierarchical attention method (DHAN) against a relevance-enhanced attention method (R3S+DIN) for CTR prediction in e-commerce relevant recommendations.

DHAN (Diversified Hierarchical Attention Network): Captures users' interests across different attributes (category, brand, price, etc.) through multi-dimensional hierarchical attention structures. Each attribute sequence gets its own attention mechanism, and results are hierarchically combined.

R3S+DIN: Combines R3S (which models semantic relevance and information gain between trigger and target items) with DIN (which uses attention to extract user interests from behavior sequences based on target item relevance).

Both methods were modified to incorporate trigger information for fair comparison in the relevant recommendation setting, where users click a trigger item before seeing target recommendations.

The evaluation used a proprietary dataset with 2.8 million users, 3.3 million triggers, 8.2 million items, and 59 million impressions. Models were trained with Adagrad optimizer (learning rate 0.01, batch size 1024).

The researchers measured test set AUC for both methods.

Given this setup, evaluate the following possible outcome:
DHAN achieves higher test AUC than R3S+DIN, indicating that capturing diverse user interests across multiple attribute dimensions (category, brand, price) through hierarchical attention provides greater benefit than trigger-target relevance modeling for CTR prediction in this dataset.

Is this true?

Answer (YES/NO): NO